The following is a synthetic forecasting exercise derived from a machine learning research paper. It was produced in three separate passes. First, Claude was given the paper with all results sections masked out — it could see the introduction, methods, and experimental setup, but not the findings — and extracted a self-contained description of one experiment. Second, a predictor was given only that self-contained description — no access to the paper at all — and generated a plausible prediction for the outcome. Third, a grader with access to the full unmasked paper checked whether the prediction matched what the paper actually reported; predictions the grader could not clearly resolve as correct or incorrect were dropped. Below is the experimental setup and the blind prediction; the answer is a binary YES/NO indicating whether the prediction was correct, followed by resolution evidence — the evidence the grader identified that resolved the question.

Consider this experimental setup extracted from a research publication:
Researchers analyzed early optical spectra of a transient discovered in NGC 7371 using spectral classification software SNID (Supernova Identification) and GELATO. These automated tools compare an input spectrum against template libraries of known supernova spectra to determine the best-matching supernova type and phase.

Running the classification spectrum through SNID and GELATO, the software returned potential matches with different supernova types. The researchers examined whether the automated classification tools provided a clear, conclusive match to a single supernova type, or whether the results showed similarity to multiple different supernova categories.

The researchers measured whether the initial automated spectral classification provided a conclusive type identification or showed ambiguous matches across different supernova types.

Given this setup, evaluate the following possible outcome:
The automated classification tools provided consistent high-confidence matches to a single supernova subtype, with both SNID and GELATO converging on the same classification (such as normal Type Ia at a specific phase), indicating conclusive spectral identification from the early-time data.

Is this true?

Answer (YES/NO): NO